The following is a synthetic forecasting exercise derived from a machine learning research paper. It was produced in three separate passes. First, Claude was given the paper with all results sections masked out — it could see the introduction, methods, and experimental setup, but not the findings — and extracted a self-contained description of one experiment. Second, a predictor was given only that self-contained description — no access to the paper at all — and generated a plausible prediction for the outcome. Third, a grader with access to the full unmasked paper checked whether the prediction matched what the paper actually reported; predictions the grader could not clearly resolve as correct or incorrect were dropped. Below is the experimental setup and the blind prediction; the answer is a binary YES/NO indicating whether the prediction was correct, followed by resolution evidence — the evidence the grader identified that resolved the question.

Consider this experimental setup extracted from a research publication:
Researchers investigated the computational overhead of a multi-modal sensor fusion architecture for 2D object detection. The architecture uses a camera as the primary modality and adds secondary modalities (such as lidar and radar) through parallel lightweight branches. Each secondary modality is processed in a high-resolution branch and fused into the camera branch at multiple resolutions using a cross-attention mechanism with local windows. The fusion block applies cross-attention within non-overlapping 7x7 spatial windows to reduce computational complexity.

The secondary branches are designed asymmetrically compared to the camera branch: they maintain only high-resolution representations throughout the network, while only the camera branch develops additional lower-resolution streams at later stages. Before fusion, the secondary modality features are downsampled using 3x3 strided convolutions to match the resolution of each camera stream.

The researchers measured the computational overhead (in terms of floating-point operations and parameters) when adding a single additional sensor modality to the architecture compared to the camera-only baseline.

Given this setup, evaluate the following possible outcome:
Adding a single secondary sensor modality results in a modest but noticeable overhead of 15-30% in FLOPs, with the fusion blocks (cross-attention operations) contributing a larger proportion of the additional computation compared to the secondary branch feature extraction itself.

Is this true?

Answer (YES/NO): NO